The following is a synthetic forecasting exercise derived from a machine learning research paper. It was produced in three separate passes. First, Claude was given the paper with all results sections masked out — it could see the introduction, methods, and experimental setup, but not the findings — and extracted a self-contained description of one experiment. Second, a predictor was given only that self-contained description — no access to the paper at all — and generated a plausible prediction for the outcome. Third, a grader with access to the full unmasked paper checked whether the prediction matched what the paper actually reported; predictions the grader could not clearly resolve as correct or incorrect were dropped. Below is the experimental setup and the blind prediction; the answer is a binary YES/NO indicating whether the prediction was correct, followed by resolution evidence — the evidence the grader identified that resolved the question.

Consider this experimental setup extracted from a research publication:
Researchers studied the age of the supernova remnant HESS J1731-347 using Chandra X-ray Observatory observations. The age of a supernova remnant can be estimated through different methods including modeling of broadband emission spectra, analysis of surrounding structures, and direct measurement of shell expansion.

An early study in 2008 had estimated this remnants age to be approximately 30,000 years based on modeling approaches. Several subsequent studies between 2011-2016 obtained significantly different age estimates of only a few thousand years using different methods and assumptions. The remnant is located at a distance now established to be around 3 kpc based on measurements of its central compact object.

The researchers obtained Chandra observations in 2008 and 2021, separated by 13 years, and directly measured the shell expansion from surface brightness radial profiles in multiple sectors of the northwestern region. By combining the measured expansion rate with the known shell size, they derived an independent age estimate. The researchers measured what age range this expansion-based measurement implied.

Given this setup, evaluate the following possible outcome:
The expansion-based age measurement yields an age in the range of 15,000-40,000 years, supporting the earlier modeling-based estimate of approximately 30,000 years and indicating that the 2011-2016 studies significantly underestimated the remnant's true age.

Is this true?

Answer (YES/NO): NO